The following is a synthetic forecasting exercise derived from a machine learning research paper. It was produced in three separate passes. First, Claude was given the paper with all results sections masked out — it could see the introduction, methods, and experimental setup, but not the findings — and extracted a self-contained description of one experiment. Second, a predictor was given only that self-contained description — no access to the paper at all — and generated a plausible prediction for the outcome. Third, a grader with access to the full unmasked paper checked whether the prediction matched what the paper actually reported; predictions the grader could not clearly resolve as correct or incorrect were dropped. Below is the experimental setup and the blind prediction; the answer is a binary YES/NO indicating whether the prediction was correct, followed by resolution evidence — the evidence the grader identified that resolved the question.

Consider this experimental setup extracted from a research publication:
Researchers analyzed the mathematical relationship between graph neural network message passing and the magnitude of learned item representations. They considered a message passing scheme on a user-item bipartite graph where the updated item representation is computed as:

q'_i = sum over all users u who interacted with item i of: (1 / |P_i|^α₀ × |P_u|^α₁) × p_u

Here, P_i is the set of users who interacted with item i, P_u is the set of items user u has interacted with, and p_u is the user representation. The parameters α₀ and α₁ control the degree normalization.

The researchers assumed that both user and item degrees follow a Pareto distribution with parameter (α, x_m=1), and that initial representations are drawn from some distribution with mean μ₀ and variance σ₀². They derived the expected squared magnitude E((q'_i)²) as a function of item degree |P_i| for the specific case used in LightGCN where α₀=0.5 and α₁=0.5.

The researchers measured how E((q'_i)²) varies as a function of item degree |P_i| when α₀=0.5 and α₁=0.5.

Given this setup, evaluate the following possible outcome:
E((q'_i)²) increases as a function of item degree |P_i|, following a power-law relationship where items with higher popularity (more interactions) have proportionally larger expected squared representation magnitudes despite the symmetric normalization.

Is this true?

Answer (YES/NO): NO